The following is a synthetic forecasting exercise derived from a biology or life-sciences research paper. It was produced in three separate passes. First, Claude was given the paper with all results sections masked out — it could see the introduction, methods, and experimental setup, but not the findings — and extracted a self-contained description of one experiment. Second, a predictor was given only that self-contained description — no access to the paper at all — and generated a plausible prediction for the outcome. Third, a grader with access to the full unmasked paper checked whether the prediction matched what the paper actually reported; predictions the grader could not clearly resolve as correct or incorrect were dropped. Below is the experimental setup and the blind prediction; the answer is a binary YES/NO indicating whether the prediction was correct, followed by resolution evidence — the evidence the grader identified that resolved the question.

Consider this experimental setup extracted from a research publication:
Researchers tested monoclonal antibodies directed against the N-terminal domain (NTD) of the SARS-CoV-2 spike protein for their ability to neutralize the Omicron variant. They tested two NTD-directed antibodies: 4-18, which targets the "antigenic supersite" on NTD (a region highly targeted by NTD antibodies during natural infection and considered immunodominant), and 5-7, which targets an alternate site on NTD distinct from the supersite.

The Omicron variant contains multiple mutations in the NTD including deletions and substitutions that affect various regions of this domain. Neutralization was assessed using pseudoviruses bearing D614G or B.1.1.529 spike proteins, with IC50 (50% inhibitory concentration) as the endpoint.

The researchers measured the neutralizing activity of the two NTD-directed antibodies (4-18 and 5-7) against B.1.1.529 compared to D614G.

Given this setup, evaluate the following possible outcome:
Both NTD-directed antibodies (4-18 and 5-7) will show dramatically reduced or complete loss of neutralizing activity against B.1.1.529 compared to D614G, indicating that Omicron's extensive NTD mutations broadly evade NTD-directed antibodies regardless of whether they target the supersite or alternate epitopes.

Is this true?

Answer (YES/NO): YES